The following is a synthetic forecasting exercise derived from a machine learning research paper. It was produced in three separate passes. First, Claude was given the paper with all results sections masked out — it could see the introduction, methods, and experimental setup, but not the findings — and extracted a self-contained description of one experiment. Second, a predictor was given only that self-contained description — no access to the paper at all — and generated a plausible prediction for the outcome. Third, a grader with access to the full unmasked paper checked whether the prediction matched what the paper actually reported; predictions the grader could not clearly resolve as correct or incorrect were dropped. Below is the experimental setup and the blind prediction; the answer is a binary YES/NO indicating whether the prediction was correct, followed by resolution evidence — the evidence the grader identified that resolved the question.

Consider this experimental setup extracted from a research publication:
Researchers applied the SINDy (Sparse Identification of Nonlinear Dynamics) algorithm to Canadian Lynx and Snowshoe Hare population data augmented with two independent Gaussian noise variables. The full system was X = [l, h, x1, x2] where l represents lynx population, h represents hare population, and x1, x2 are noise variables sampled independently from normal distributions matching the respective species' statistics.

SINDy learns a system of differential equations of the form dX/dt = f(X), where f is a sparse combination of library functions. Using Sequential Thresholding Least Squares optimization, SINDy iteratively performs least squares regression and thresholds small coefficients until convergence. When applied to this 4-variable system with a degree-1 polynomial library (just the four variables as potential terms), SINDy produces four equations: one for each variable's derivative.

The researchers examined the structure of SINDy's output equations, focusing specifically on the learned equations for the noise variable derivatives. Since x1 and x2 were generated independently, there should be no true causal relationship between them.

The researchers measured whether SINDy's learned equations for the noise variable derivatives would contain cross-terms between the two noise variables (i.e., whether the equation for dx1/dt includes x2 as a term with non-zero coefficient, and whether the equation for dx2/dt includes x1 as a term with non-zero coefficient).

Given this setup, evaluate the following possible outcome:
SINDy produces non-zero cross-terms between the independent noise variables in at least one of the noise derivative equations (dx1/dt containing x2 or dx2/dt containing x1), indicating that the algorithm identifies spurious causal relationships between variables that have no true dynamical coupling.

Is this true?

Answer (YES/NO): YES